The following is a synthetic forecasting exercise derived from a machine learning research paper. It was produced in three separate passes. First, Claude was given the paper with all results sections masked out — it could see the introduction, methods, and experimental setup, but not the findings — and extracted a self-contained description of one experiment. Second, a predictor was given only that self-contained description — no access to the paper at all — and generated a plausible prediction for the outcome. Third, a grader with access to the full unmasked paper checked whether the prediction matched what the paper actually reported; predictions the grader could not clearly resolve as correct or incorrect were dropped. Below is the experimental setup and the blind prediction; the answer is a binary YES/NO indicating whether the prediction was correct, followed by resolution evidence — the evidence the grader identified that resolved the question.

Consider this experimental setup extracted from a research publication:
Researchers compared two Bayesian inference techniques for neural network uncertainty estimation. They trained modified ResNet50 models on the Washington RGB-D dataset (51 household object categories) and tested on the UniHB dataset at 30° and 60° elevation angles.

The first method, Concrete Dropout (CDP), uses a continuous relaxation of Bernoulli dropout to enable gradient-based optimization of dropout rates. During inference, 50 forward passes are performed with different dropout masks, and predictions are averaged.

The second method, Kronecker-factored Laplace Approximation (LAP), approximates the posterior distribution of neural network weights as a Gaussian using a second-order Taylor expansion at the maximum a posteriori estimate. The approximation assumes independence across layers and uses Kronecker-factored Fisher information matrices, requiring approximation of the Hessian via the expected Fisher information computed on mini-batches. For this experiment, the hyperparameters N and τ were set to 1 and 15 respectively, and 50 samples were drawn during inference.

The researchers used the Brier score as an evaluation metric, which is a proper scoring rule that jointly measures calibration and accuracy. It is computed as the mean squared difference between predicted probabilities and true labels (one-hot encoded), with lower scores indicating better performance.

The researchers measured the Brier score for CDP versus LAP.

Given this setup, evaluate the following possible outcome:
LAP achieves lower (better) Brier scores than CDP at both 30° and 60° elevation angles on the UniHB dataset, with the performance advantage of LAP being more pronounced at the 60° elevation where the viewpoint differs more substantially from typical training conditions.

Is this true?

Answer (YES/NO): NO